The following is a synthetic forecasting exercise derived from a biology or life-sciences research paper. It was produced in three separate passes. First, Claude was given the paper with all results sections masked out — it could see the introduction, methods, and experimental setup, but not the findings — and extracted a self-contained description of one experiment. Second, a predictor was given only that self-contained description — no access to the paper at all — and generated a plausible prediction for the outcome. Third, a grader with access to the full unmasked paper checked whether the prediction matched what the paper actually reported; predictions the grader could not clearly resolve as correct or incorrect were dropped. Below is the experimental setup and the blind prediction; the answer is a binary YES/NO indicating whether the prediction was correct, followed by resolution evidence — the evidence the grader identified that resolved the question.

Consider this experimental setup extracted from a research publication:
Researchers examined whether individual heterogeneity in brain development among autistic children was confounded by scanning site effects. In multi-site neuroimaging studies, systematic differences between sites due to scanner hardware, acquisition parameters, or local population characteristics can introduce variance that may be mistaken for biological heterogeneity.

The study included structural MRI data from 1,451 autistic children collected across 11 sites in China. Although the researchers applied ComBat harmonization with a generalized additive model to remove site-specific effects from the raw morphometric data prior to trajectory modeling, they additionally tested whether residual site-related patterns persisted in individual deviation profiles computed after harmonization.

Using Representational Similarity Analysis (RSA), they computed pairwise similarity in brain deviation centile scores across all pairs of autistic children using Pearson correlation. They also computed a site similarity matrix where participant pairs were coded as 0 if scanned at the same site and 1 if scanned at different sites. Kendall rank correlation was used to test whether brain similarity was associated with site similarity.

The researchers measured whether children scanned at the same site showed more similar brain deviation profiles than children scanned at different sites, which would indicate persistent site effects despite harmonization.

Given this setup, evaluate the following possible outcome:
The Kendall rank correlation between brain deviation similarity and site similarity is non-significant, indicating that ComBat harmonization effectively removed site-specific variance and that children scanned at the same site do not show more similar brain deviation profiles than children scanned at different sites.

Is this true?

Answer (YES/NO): YES